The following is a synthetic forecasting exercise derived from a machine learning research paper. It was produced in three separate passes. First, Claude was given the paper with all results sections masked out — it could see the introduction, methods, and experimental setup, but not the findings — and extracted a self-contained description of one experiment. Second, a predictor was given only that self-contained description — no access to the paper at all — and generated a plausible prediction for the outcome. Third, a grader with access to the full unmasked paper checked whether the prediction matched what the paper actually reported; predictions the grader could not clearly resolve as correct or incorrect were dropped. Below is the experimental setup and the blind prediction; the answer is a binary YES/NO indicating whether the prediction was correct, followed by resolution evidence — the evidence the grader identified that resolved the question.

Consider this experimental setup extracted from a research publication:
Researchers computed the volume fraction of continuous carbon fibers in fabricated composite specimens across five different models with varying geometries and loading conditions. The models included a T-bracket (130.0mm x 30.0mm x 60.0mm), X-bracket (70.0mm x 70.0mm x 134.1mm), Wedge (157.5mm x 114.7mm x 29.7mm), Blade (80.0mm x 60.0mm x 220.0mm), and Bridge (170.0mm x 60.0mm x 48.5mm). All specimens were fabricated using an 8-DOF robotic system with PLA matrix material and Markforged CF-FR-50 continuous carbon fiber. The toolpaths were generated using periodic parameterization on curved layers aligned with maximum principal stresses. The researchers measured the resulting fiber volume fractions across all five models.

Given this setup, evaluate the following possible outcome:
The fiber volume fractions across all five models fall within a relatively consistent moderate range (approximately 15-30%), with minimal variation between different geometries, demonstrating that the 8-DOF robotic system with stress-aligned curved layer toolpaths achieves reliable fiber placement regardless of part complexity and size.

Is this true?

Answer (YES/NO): NO